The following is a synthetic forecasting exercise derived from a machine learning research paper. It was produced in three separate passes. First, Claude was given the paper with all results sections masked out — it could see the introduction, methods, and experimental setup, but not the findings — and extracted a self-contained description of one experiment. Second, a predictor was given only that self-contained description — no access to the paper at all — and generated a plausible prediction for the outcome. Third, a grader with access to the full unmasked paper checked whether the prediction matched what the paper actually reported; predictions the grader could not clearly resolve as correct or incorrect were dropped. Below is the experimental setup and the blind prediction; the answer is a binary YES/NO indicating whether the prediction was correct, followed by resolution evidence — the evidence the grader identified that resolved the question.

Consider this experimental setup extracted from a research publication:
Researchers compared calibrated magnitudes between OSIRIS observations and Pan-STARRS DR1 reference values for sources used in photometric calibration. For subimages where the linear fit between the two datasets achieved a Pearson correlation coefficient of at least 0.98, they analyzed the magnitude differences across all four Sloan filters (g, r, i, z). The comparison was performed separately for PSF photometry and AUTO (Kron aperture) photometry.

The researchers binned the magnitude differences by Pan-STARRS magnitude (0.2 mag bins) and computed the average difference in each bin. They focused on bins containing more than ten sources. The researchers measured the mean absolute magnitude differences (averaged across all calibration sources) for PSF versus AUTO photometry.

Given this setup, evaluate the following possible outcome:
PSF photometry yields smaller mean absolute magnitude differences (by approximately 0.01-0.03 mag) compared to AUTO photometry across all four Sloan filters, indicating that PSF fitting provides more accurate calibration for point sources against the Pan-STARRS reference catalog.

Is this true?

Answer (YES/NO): YES